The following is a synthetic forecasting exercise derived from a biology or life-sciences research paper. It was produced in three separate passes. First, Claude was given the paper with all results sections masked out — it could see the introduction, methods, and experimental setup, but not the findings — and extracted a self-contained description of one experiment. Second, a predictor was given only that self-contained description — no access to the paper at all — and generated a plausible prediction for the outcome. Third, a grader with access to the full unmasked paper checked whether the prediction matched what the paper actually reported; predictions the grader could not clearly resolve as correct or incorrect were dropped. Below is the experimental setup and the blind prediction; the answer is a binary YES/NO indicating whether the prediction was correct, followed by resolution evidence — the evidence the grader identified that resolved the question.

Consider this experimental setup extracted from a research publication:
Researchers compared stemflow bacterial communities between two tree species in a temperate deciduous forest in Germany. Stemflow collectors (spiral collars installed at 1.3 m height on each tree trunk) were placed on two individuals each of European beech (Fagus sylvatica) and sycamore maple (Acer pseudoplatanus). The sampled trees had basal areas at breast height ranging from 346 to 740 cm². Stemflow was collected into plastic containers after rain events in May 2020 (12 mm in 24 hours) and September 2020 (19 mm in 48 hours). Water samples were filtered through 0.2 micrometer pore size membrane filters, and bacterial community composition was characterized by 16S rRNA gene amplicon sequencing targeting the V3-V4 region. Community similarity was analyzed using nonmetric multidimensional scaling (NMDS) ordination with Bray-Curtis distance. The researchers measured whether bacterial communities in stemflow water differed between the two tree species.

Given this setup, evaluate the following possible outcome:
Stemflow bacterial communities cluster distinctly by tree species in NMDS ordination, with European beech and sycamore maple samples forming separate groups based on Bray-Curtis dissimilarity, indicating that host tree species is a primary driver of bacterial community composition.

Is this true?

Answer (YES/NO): NO